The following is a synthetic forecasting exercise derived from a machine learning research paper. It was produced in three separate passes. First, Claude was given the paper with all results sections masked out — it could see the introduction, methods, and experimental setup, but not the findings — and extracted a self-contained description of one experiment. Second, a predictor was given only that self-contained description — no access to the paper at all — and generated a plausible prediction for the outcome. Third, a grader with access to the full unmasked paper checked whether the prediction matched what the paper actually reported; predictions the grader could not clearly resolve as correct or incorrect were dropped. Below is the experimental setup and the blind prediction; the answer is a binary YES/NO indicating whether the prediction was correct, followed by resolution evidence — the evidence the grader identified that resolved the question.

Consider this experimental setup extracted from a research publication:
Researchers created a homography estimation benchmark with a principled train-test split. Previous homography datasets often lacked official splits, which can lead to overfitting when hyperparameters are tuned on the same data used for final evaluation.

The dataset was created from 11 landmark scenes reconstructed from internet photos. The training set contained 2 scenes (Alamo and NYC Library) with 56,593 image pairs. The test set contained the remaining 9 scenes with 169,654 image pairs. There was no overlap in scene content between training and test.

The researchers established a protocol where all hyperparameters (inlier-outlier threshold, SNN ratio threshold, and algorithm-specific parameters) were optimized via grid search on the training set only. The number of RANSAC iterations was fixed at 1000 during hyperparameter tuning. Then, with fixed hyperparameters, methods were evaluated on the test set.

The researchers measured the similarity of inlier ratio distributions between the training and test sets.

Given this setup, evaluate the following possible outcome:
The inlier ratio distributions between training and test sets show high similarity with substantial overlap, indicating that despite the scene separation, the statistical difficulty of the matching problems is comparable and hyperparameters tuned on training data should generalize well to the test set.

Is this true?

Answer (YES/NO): YES